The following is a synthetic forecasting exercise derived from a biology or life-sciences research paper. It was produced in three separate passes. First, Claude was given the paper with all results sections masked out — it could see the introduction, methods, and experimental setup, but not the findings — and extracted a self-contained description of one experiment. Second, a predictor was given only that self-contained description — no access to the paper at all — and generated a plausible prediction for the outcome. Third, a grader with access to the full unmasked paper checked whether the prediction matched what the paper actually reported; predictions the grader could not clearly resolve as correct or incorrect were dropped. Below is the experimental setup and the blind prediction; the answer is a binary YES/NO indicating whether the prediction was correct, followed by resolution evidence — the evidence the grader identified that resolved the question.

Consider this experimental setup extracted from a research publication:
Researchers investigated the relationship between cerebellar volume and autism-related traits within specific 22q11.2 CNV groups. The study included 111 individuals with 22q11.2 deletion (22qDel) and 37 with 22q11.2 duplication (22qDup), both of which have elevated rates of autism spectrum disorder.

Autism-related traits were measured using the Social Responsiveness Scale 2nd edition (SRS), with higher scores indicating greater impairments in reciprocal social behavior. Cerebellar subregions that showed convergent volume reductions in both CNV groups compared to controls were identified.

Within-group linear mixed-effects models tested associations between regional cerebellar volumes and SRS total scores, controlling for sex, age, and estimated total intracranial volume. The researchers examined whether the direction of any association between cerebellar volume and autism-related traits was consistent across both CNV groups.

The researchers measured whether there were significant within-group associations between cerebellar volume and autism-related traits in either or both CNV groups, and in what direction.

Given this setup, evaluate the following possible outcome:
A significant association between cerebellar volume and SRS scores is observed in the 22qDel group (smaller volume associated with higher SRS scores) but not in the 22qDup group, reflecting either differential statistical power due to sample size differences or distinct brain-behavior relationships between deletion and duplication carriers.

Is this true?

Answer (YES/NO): NO